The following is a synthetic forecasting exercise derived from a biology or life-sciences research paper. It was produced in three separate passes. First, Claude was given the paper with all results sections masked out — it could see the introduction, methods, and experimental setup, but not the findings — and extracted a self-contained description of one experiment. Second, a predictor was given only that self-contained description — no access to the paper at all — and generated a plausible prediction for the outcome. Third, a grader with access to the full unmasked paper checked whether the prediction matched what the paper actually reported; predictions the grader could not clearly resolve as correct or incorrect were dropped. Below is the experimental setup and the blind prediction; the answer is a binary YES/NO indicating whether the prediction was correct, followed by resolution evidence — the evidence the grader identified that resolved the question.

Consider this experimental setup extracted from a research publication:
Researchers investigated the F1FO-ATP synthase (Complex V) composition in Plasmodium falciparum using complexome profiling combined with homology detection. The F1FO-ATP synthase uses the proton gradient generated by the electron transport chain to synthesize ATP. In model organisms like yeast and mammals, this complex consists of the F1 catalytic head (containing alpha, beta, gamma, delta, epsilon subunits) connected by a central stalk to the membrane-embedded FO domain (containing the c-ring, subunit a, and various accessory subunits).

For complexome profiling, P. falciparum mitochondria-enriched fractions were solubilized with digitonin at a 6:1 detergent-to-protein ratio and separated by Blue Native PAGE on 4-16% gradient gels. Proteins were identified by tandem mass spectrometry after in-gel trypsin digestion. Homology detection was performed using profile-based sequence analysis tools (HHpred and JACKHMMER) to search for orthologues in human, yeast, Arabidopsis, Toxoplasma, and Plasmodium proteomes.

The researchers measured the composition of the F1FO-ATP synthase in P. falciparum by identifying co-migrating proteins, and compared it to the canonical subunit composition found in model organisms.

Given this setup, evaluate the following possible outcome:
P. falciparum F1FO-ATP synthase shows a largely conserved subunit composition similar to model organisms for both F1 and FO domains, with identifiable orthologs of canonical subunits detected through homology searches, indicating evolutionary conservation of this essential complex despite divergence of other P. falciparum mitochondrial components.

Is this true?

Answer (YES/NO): NO